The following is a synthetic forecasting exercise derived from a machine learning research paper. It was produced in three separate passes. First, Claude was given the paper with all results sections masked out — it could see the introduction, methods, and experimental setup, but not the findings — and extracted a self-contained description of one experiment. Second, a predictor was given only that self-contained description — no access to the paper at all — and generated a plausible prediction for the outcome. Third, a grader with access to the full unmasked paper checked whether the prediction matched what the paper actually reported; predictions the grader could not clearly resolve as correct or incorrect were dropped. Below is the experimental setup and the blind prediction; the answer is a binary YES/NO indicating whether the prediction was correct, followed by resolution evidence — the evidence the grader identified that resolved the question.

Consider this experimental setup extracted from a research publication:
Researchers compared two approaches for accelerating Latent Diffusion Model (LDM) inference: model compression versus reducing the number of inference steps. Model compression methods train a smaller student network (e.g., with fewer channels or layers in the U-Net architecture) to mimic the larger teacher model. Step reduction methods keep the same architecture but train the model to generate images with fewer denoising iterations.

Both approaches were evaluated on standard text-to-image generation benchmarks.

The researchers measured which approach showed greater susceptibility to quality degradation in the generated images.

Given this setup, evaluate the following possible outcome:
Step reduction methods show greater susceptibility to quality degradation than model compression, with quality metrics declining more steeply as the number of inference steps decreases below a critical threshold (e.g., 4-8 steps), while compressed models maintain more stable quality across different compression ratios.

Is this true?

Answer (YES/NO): NO